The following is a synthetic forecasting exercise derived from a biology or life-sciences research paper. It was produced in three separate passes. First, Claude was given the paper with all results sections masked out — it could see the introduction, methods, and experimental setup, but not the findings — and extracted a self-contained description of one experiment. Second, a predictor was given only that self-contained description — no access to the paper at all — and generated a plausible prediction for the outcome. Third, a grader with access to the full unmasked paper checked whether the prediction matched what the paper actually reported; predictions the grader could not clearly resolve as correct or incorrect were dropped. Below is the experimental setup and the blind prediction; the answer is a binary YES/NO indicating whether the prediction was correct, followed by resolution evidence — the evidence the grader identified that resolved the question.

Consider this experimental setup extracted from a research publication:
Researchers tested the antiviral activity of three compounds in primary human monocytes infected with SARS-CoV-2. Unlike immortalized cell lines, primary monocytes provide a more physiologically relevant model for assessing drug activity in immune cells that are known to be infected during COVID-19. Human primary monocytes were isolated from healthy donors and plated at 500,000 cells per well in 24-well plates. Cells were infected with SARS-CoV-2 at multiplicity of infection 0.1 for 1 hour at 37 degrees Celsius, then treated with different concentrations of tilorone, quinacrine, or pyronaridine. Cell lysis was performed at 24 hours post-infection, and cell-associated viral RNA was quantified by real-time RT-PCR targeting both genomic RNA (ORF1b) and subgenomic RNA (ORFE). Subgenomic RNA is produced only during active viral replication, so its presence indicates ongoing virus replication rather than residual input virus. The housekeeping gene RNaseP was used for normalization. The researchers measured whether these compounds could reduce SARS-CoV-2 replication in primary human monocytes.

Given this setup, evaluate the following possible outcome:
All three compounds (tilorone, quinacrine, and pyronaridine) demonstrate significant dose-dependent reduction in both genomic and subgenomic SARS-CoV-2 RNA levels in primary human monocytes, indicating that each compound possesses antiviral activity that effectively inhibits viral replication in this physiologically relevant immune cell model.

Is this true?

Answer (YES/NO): NO